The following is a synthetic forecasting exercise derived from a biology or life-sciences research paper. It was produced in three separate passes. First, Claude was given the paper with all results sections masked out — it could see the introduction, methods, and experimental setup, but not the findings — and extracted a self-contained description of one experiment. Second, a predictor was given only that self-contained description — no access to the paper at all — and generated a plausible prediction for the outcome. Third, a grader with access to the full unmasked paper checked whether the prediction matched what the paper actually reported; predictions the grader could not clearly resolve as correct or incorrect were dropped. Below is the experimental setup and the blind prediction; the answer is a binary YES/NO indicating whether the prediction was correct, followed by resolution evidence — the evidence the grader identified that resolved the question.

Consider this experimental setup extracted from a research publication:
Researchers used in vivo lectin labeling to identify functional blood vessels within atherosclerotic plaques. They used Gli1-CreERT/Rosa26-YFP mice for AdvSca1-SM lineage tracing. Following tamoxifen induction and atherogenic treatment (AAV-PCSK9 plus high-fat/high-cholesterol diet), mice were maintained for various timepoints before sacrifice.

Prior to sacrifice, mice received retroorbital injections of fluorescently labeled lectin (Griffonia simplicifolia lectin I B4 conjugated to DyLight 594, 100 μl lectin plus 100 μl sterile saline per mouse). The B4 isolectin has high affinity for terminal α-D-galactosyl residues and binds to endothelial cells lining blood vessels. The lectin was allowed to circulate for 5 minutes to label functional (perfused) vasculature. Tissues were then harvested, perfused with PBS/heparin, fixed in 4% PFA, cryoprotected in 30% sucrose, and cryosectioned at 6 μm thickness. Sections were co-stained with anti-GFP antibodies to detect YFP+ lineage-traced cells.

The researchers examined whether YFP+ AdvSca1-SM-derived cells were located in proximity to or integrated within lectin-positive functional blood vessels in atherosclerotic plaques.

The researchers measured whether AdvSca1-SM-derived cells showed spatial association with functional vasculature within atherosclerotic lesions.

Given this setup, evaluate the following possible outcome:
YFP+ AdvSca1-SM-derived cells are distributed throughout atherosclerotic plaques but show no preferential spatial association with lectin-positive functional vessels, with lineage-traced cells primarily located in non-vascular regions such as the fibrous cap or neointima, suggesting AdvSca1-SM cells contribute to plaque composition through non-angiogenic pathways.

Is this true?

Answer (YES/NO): NO